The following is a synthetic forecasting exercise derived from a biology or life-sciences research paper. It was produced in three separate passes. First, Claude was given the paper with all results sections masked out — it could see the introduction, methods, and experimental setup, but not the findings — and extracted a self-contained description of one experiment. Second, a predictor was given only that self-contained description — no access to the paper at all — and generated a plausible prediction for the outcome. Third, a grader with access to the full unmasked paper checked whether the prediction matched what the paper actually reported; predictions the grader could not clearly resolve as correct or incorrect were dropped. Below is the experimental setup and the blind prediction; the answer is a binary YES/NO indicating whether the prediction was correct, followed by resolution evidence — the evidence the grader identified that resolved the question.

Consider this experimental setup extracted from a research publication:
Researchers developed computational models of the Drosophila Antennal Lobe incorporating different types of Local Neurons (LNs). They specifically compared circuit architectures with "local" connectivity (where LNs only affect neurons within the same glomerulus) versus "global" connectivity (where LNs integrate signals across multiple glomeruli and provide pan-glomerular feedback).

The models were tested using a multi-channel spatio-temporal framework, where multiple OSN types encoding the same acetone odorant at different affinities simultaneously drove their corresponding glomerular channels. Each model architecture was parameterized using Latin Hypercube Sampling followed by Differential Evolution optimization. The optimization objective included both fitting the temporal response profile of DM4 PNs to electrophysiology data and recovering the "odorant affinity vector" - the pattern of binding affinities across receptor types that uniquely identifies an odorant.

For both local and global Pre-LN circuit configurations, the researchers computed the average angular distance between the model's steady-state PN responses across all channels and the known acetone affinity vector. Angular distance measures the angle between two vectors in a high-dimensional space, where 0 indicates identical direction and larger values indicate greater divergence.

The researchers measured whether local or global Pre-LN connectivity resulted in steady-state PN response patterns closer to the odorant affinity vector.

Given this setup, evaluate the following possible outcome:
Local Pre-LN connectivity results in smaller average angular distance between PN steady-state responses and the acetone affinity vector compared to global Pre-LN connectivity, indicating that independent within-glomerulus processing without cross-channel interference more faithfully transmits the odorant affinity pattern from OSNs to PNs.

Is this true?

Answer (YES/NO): NO